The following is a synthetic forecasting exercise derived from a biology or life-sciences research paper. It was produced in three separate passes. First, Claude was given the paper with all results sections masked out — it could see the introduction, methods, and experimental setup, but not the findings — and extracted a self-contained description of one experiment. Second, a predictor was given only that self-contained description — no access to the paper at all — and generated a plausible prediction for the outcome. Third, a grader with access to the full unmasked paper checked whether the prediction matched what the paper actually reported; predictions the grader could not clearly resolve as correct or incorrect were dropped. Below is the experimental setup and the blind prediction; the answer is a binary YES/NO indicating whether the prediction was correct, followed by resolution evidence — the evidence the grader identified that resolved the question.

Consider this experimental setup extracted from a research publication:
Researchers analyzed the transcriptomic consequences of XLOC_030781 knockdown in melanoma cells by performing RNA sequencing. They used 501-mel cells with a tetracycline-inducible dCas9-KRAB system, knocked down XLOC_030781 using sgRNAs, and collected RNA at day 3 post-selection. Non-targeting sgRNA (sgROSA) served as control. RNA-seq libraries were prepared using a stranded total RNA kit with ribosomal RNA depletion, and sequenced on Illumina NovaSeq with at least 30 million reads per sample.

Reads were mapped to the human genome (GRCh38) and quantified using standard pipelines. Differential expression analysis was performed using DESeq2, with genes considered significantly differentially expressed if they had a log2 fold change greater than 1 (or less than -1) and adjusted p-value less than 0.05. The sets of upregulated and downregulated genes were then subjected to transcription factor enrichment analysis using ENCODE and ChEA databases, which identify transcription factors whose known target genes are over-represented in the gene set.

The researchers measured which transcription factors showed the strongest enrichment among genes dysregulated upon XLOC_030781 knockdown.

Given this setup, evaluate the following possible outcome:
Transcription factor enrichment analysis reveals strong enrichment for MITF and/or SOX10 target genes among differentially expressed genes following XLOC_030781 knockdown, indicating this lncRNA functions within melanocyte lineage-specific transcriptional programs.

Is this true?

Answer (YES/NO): NO